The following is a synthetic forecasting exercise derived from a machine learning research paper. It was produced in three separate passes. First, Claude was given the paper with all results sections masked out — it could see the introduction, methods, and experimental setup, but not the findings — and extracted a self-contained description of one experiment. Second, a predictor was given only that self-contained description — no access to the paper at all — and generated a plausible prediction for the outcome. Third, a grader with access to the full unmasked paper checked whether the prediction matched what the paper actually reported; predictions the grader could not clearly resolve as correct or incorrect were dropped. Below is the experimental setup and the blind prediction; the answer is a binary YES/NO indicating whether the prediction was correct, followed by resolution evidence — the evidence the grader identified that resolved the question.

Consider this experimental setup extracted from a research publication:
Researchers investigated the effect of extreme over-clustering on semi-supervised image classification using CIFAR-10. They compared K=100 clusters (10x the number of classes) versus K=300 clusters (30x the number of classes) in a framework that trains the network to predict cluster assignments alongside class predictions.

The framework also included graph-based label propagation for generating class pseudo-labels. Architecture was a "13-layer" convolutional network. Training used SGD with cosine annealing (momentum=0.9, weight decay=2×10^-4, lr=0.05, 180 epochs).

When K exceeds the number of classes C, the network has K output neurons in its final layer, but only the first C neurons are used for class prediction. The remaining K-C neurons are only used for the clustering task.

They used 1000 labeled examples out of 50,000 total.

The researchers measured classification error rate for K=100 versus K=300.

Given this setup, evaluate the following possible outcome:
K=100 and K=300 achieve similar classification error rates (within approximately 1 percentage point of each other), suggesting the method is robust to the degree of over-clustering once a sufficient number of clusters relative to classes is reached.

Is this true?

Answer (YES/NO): NO